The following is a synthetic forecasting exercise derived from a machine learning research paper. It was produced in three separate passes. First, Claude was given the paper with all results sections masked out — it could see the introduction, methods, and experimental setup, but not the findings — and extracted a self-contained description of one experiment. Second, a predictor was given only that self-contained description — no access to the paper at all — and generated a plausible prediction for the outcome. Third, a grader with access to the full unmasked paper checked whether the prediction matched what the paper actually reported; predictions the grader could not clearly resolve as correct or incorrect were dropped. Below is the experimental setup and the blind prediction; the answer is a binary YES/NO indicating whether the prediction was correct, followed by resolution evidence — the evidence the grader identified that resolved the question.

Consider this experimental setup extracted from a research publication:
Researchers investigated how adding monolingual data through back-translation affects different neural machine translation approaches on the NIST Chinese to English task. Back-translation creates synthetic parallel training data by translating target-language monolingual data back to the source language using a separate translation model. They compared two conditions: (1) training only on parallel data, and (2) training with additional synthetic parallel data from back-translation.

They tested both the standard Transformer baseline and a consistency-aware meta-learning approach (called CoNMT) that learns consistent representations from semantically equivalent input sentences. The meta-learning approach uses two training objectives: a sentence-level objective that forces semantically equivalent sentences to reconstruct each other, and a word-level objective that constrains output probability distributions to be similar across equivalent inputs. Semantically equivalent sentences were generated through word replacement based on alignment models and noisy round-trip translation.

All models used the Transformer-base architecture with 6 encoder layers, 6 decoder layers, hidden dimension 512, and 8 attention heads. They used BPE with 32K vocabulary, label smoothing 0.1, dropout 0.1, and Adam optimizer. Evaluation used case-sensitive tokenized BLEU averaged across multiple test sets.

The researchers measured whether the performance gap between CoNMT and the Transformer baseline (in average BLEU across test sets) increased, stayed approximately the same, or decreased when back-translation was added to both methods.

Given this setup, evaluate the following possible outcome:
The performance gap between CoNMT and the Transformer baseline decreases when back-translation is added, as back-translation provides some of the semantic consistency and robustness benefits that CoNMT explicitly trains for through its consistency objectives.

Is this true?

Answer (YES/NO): YES